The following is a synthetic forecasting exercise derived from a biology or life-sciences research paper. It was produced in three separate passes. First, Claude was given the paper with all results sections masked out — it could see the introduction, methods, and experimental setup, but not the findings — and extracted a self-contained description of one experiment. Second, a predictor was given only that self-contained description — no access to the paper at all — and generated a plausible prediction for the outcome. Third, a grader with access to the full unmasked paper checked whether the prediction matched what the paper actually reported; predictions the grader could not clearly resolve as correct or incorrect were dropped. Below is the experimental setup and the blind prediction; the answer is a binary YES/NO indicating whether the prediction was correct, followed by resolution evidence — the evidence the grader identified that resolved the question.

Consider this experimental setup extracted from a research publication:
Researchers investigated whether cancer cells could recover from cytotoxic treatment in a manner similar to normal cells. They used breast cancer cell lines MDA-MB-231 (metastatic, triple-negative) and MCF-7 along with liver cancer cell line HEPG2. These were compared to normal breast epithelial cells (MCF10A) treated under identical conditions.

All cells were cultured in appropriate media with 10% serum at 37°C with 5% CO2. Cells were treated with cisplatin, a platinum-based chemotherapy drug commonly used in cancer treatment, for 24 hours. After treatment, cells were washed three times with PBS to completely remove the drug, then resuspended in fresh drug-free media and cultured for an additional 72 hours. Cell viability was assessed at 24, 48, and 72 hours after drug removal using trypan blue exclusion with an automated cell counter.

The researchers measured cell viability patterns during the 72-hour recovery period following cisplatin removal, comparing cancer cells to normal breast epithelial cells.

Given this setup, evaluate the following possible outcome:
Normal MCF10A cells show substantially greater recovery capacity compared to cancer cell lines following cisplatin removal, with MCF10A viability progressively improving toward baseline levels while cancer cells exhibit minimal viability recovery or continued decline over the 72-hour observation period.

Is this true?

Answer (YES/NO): NO